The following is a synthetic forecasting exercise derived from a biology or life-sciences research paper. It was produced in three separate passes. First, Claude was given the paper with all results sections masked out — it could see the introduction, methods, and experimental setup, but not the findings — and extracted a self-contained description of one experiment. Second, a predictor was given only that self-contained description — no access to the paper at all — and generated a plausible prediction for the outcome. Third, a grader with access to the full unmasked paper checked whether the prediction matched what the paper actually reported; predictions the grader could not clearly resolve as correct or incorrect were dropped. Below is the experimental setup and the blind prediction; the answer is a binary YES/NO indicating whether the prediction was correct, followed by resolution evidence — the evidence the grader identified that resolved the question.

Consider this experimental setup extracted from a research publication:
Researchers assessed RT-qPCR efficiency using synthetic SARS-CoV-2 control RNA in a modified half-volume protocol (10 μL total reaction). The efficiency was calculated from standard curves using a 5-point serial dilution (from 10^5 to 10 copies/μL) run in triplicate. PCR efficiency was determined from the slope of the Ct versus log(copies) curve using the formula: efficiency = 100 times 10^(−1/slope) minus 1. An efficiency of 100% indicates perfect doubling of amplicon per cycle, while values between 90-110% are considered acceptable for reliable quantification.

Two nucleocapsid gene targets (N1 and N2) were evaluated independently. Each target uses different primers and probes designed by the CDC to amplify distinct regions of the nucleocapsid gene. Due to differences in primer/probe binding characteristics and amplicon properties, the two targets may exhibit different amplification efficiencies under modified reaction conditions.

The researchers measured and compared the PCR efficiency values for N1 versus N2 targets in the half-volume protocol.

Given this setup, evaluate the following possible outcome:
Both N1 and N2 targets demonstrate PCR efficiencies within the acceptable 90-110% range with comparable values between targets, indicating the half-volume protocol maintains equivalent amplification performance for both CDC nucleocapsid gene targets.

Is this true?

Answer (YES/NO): YES